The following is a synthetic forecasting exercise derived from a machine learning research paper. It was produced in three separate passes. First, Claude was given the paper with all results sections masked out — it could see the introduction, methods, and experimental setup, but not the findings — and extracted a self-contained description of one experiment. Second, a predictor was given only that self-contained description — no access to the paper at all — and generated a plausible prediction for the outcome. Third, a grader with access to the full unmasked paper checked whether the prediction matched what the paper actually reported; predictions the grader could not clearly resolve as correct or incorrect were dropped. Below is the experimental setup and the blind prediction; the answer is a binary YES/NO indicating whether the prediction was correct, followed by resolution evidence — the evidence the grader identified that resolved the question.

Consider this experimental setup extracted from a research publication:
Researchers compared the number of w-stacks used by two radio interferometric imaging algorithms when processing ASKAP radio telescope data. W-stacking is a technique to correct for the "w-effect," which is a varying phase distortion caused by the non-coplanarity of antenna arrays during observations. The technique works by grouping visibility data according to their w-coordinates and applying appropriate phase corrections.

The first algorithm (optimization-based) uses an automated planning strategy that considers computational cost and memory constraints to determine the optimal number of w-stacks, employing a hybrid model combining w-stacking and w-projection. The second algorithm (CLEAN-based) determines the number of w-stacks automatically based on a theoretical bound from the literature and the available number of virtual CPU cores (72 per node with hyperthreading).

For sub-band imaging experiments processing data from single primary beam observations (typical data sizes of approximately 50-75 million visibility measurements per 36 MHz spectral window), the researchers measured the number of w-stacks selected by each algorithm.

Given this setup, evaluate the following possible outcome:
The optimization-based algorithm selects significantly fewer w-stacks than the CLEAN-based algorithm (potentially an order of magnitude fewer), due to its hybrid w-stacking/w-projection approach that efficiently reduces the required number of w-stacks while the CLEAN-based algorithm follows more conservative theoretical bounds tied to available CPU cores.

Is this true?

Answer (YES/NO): YES